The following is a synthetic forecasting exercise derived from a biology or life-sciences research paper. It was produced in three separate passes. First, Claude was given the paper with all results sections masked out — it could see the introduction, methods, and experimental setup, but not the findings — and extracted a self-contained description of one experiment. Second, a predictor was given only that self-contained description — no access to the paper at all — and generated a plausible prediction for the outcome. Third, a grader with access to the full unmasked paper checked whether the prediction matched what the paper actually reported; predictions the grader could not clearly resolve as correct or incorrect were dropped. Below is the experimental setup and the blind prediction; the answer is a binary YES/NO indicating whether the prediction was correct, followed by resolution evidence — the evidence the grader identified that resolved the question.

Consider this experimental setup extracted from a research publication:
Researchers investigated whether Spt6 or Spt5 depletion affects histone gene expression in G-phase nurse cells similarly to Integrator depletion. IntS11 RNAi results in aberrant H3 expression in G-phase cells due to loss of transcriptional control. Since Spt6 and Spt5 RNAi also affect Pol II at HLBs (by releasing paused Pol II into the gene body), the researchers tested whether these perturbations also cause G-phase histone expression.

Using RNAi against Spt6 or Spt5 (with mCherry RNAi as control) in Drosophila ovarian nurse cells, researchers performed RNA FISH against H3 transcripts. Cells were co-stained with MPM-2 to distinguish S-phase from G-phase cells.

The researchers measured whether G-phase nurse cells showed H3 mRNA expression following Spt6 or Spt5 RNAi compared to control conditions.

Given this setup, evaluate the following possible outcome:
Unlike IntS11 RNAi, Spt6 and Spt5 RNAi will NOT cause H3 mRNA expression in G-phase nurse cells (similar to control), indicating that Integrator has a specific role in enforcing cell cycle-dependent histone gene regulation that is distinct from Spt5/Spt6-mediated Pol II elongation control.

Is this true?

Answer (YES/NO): YES